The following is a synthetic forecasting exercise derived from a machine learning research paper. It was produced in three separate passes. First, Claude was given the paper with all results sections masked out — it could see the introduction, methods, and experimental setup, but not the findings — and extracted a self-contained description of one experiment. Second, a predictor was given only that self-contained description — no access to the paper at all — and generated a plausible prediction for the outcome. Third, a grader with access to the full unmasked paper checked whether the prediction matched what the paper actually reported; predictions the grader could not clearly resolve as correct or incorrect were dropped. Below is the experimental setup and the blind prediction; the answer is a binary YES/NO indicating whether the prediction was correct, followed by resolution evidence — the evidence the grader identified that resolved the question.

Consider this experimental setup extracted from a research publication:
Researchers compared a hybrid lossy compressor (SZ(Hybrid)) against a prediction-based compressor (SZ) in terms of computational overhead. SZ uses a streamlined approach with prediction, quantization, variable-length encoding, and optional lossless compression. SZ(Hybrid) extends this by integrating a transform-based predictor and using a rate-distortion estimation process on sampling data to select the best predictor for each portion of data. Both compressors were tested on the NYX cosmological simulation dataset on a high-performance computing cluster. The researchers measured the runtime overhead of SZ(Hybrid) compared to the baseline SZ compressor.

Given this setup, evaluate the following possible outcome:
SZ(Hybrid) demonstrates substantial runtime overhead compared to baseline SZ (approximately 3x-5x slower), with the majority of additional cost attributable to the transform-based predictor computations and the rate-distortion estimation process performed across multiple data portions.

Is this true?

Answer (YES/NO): NO